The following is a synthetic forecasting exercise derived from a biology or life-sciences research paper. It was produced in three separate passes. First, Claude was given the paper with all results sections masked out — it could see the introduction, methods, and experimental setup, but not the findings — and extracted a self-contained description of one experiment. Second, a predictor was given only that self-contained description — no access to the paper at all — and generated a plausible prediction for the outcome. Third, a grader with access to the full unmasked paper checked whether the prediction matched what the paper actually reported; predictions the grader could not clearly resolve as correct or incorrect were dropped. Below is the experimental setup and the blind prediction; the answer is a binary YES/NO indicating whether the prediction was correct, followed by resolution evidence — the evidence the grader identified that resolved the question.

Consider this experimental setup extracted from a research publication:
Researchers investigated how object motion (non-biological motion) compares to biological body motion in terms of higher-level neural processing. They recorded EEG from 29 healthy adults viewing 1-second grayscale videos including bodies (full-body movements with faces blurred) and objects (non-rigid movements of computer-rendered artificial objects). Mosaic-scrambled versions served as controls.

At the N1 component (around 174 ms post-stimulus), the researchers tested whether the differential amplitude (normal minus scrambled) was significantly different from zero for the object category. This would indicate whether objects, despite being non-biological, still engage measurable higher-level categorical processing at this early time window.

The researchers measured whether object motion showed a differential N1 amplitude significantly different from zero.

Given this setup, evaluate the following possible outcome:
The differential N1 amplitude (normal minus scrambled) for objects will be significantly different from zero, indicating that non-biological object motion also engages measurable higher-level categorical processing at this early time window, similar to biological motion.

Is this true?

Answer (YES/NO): YES